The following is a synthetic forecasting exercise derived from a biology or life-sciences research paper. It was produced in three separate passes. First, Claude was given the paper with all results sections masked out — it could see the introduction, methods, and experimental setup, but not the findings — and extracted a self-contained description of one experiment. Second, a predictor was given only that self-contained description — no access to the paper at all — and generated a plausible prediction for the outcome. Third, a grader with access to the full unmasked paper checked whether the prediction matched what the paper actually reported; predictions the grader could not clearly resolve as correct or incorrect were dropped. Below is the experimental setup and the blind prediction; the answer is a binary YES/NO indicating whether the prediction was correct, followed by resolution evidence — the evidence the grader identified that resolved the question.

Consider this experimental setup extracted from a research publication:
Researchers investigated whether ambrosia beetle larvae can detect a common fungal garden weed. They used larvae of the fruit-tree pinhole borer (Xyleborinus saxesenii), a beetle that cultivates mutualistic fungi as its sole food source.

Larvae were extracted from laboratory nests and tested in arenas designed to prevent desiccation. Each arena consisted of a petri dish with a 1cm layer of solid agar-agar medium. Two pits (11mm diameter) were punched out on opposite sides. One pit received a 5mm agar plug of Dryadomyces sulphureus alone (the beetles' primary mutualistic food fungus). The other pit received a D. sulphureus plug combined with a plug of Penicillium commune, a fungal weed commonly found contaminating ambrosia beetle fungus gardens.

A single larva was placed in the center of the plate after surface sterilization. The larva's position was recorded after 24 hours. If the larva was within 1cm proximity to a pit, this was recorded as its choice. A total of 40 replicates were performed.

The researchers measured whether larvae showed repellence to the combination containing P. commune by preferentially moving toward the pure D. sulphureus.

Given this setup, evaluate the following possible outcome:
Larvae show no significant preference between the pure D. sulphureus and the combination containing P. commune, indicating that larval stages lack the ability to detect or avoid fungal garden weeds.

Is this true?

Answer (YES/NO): NO